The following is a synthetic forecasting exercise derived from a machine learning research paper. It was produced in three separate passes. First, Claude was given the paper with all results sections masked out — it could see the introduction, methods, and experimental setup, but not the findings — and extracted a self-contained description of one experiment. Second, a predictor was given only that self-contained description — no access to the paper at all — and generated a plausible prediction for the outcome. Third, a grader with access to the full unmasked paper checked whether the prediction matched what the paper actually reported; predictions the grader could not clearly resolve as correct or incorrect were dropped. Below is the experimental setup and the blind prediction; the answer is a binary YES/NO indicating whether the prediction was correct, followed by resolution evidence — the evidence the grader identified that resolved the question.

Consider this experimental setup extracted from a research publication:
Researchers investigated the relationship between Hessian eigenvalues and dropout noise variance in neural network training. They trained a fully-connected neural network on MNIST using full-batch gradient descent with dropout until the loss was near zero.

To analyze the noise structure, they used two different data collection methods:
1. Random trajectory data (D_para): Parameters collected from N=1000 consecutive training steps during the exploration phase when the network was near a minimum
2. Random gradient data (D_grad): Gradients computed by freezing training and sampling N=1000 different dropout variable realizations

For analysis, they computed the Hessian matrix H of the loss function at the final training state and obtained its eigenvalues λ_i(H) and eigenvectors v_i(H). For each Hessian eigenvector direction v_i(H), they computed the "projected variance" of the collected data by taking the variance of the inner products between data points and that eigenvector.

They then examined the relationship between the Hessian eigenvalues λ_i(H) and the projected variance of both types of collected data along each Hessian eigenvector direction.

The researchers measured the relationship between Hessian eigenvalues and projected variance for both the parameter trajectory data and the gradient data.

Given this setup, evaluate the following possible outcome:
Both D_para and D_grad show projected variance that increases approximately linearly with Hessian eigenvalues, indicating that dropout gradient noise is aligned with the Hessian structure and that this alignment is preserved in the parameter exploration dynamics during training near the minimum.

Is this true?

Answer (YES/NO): NO